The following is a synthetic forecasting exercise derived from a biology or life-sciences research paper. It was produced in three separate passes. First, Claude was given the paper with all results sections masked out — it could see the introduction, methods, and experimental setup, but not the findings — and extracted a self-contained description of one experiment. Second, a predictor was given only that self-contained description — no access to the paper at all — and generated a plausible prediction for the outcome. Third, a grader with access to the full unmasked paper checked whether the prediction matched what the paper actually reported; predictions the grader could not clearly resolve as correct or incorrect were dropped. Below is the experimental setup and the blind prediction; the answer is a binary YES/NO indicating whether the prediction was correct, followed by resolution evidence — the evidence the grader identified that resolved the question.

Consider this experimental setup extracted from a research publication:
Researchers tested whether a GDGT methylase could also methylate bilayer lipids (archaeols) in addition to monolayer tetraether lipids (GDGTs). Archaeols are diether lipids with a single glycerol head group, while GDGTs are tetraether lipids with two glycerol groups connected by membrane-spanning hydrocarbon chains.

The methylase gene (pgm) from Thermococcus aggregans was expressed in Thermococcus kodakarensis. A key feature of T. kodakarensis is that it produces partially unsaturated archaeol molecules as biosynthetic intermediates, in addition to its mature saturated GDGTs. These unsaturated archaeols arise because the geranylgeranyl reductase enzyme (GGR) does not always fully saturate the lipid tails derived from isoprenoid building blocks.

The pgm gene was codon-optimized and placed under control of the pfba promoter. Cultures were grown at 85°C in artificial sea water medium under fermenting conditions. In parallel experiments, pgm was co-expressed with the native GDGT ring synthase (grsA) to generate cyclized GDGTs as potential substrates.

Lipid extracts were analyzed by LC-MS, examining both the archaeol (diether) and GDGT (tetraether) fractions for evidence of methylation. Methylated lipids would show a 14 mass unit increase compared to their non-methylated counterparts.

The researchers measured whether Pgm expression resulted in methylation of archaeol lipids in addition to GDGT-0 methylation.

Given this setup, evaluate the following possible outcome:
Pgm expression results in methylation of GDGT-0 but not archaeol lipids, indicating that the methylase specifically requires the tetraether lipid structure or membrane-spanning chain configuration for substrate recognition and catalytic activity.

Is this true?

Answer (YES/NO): NO